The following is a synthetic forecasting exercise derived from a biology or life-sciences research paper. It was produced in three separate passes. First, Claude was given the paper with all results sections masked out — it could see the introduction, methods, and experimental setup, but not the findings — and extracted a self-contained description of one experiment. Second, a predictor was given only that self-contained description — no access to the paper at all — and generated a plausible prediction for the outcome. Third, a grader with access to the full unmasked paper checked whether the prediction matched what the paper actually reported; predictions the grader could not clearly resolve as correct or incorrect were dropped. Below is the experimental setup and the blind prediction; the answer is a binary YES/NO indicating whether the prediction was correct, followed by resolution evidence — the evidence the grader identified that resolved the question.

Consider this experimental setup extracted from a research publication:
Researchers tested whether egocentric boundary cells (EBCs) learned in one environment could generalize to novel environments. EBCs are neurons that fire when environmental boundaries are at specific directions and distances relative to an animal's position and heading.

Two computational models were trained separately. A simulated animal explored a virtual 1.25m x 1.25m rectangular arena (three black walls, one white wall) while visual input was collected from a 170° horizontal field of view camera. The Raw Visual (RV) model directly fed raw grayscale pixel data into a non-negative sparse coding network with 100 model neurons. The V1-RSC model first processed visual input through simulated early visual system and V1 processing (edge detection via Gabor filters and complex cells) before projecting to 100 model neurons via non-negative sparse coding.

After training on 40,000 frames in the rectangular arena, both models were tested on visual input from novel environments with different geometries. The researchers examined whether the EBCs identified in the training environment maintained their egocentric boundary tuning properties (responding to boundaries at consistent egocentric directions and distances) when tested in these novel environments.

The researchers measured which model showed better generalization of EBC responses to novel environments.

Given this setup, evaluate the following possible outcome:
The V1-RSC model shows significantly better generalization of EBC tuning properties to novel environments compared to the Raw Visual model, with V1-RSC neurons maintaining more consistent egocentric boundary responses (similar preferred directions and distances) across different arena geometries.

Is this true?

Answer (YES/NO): NO